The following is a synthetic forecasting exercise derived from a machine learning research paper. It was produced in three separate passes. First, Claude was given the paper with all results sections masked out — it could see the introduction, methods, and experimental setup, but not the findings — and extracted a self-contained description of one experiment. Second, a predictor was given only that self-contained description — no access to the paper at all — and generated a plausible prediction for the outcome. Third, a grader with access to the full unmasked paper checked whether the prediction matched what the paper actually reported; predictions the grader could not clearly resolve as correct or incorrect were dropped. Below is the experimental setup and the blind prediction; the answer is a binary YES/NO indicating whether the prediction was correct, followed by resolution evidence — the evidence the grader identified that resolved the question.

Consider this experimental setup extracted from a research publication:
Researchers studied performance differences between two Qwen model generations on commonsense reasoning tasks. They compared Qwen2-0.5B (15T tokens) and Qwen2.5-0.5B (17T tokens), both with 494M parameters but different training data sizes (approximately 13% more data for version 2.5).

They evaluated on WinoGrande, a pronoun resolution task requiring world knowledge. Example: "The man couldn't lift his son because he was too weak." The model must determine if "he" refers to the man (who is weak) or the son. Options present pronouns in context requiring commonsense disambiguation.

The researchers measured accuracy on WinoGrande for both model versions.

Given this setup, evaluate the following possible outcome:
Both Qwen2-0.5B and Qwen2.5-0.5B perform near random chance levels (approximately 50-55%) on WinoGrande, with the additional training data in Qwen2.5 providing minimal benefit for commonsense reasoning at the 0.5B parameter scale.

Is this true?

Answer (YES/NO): NO